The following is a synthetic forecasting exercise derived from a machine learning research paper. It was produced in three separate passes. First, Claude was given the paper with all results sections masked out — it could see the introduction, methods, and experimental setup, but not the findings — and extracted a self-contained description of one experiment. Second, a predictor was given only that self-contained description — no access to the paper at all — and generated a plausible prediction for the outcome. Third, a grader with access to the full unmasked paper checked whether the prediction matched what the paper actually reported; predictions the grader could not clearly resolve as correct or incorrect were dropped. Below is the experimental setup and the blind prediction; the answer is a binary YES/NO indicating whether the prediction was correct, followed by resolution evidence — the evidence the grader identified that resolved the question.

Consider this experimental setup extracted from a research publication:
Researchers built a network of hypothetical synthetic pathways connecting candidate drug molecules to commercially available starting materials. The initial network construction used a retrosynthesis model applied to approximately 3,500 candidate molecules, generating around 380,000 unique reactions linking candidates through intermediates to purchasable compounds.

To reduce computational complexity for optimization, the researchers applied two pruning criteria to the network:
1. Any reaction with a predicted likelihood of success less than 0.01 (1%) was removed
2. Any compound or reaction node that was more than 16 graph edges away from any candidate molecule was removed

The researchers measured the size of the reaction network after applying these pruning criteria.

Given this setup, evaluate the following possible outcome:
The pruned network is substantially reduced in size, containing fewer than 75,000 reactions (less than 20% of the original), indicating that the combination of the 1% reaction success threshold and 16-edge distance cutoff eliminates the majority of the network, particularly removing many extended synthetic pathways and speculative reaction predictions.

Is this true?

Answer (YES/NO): NO